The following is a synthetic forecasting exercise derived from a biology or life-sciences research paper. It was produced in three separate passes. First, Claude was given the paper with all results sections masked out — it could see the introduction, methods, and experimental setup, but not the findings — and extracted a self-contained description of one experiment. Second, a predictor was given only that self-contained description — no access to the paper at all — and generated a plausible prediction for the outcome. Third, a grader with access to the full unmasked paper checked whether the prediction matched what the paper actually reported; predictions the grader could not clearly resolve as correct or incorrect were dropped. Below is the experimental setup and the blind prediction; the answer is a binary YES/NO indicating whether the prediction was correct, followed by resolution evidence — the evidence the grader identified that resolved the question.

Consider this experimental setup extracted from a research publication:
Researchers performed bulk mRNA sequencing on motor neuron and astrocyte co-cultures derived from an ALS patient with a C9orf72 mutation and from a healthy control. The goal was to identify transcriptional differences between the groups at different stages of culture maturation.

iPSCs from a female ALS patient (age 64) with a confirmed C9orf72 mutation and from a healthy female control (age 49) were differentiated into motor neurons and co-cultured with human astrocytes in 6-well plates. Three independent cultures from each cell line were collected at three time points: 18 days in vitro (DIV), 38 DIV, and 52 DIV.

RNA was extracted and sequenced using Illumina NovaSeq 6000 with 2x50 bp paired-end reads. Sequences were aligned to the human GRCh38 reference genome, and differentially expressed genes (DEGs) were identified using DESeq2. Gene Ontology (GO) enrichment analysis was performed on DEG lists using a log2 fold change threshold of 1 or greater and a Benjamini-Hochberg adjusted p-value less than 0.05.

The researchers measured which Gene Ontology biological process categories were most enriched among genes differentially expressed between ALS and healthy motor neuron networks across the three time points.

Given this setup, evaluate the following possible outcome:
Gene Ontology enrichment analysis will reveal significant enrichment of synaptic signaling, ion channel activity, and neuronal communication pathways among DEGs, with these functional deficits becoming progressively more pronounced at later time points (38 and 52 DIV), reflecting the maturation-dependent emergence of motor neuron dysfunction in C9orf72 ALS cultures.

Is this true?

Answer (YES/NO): NO